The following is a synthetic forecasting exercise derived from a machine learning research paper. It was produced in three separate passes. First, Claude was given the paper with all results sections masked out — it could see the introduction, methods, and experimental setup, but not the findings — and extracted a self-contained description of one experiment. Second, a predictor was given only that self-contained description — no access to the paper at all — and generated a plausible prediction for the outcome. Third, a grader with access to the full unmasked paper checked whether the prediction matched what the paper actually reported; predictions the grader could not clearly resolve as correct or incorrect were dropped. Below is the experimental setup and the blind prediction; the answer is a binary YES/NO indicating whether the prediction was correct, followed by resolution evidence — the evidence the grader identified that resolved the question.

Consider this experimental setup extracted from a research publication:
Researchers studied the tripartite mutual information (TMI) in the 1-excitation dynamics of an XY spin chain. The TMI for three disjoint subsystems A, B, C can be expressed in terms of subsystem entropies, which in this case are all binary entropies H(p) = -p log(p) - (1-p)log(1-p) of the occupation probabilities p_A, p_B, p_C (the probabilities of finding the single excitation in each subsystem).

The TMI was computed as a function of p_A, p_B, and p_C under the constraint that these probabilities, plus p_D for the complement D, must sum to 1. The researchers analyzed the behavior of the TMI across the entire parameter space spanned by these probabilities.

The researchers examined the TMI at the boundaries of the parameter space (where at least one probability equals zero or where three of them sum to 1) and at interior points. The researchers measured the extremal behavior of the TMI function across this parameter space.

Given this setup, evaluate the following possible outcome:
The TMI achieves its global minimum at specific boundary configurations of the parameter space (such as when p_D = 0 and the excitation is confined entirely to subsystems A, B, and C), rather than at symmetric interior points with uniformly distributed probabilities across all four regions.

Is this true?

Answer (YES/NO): YES